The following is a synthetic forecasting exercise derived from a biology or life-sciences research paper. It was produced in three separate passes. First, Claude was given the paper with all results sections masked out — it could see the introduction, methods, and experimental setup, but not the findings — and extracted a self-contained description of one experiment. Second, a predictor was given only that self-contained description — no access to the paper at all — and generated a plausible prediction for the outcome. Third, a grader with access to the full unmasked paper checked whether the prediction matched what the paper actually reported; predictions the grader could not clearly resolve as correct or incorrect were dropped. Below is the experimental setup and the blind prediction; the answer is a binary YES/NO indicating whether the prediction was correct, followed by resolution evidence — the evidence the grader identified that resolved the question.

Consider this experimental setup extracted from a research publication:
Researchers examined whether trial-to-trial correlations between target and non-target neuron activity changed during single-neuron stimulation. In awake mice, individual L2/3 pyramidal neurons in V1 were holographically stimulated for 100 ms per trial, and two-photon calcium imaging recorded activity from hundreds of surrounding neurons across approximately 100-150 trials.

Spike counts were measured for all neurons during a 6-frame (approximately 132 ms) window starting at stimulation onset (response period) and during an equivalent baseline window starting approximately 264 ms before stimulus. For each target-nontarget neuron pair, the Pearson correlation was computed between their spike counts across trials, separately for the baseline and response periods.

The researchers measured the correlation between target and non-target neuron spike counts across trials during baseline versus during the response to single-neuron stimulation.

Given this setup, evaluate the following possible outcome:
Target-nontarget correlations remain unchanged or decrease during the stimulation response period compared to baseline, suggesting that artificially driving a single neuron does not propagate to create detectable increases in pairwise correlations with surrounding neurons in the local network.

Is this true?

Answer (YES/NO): NO